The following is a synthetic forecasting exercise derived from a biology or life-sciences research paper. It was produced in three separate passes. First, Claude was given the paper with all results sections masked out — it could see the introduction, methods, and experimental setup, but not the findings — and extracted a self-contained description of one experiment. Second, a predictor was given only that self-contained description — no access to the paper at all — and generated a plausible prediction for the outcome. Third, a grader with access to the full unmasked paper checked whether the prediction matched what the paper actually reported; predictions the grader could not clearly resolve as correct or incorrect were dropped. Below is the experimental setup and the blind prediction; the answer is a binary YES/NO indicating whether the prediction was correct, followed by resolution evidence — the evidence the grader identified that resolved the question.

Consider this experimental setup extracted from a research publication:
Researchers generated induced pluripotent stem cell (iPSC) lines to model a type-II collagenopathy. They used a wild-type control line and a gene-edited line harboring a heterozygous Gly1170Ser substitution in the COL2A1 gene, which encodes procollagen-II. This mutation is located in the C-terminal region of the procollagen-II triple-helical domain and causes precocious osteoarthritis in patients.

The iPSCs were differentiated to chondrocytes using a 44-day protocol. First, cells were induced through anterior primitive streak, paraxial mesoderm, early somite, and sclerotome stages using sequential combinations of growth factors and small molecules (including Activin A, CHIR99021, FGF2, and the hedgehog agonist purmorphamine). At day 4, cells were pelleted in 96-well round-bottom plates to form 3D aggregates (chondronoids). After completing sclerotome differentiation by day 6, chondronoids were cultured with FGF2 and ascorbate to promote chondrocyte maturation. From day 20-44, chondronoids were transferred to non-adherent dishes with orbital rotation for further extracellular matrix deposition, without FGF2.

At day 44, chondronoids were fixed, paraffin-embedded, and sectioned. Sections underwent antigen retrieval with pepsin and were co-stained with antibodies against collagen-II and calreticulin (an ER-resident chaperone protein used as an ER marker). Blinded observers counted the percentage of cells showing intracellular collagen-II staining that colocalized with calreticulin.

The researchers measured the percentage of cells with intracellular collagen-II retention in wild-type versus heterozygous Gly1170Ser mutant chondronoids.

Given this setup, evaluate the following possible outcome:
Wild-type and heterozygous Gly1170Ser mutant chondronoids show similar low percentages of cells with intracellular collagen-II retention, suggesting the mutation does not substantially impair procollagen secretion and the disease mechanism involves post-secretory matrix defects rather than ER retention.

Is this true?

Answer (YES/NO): NO